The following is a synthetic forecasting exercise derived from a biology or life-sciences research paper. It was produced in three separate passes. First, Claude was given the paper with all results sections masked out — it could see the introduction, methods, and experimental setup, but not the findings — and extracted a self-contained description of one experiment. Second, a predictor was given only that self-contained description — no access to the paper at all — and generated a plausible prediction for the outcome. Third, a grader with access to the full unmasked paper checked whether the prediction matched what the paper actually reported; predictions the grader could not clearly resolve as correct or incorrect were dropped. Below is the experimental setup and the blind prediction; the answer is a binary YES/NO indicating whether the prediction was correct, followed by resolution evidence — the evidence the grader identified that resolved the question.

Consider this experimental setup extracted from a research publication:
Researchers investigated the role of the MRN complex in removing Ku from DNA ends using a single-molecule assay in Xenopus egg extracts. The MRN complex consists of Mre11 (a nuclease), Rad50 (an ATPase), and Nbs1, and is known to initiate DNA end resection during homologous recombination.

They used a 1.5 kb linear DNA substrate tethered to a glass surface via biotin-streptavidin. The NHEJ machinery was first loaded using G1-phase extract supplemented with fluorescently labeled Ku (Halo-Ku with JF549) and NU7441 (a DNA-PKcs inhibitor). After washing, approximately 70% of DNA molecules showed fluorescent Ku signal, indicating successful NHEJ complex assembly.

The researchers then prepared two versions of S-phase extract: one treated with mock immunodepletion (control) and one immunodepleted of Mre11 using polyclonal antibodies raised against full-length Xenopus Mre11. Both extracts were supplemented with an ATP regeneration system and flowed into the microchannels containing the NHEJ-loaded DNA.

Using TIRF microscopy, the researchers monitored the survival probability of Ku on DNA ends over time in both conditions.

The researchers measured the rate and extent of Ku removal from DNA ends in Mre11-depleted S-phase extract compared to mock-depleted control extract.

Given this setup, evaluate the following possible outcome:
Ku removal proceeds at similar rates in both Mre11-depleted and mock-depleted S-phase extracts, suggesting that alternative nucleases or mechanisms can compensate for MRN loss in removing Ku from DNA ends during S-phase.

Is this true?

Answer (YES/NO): NO